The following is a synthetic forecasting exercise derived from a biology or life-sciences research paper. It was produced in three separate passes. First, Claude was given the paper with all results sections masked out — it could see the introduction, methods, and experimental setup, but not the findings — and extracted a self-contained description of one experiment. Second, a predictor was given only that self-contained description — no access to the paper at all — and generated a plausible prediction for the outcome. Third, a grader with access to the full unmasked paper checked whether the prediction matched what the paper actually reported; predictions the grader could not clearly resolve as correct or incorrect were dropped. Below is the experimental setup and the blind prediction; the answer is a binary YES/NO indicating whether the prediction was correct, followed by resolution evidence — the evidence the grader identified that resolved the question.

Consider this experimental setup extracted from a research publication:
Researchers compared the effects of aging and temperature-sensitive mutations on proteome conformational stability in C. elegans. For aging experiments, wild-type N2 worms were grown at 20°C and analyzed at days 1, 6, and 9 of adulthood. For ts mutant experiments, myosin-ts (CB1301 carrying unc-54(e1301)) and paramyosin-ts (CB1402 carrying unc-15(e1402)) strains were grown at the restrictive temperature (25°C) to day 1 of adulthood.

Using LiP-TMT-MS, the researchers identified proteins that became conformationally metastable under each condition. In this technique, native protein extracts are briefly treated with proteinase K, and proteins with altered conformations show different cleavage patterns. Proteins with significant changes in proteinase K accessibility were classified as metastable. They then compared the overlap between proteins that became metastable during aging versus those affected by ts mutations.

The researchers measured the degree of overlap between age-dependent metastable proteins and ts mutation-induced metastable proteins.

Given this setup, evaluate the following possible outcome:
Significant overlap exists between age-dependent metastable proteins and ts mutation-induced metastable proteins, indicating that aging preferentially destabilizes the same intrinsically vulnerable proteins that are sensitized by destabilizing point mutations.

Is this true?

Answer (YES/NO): YES